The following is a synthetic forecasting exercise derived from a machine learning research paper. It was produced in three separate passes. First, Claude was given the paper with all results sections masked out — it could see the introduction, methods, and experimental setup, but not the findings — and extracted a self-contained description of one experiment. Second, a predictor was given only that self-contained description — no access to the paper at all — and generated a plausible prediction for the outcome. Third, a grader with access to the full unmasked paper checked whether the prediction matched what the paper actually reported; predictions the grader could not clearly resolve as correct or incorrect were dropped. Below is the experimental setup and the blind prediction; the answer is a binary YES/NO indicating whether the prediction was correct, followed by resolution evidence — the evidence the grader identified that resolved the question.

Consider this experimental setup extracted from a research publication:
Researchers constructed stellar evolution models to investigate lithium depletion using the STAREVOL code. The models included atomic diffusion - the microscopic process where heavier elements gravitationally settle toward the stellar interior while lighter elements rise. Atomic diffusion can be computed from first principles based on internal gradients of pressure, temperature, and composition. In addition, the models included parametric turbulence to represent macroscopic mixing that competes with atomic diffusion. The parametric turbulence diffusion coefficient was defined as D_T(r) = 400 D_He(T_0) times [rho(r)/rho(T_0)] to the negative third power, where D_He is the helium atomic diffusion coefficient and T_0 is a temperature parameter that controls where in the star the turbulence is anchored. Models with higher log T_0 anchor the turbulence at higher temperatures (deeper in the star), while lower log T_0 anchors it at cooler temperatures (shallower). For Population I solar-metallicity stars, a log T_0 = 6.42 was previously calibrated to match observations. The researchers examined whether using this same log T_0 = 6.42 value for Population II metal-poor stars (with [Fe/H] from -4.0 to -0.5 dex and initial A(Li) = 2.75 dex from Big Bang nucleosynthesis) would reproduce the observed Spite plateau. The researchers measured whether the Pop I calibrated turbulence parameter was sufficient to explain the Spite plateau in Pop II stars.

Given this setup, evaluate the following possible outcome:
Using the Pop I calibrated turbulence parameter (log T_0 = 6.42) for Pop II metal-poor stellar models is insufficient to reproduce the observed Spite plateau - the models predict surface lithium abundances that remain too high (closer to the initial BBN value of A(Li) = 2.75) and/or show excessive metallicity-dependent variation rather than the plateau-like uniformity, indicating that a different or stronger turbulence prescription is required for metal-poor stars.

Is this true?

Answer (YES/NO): NO